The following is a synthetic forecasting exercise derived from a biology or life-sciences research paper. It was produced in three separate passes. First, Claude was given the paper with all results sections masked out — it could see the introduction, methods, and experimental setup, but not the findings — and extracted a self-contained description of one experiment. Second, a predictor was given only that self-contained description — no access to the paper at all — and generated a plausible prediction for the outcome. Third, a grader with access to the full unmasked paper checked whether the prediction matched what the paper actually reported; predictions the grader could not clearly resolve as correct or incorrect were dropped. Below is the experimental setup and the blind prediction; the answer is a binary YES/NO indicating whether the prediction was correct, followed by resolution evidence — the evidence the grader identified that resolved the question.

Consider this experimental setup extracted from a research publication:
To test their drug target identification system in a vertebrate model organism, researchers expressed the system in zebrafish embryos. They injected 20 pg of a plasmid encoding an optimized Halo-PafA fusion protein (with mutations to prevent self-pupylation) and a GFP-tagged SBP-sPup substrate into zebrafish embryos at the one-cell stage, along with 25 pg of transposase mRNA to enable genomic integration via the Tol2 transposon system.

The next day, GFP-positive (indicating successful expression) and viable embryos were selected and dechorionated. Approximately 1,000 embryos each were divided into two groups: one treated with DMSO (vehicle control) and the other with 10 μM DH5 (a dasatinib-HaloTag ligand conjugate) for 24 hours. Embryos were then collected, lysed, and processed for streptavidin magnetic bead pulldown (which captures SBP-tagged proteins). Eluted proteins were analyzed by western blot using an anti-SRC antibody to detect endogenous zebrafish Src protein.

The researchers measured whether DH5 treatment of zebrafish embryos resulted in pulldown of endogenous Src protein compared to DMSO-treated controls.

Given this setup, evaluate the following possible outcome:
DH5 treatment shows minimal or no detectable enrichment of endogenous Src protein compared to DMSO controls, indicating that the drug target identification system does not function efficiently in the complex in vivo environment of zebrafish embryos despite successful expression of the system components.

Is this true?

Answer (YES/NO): NO